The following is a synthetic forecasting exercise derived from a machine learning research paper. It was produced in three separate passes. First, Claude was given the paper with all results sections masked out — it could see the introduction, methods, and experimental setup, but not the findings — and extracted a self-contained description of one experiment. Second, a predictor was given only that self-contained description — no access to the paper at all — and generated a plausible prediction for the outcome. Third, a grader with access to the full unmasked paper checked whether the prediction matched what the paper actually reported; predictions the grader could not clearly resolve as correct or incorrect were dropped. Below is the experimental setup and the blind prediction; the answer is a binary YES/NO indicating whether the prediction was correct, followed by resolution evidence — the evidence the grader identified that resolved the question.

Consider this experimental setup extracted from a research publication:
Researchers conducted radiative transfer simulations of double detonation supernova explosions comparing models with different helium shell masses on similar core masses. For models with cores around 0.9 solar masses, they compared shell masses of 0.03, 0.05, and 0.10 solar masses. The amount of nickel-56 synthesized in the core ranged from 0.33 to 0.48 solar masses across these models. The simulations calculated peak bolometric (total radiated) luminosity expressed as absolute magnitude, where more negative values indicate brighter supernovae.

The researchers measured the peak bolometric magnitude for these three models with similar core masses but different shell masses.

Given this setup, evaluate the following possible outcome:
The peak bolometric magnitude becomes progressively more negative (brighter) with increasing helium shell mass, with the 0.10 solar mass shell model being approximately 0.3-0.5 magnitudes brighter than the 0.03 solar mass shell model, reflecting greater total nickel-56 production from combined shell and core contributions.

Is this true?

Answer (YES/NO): YES